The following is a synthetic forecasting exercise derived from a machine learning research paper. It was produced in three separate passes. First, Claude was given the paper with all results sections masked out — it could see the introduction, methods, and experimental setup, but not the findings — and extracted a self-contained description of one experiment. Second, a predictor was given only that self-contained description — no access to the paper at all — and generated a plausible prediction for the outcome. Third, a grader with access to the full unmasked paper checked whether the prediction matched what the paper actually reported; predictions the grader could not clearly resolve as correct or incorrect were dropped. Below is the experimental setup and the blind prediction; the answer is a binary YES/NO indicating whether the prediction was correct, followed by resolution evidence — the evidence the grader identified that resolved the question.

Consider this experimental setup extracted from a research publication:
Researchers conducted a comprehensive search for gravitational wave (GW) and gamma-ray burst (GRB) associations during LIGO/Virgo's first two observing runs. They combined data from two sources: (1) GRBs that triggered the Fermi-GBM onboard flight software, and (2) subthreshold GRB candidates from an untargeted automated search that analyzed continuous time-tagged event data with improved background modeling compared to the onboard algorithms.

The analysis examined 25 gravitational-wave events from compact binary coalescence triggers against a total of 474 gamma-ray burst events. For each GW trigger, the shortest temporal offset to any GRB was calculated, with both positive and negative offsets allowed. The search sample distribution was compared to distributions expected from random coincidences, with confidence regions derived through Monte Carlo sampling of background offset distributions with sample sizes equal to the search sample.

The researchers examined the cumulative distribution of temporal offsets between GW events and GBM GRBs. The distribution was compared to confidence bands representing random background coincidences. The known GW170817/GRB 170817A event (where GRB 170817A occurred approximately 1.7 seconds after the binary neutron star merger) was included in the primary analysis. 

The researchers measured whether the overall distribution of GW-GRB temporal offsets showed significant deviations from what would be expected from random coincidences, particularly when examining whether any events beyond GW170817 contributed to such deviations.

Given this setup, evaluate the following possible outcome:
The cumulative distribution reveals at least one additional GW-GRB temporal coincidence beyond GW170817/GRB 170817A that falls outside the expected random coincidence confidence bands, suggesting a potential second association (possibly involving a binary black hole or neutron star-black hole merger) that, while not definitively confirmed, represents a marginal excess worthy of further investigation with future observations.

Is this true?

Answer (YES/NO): NO